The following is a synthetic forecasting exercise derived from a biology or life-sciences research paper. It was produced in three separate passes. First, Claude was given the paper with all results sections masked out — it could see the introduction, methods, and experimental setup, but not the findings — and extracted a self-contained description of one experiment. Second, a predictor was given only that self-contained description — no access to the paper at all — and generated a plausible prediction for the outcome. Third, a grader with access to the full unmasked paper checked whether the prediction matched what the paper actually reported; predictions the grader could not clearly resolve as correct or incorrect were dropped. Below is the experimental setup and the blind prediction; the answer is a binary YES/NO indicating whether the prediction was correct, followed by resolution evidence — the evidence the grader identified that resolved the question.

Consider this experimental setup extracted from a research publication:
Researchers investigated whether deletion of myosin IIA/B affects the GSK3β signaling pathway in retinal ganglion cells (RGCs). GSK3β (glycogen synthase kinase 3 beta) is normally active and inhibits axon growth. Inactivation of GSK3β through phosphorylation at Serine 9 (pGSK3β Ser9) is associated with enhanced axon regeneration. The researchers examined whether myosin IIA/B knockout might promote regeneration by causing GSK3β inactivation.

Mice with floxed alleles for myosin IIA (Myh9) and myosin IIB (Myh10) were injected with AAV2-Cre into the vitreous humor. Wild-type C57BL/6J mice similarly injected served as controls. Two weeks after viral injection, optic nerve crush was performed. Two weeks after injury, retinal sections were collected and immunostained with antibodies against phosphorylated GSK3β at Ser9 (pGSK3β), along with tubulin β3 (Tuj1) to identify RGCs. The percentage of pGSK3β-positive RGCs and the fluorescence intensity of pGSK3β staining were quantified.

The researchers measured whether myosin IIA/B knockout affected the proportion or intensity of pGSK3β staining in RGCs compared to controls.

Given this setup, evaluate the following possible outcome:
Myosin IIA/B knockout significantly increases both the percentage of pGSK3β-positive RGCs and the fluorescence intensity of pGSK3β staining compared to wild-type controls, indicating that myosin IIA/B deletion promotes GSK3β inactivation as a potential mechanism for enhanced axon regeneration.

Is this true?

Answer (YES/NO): NO